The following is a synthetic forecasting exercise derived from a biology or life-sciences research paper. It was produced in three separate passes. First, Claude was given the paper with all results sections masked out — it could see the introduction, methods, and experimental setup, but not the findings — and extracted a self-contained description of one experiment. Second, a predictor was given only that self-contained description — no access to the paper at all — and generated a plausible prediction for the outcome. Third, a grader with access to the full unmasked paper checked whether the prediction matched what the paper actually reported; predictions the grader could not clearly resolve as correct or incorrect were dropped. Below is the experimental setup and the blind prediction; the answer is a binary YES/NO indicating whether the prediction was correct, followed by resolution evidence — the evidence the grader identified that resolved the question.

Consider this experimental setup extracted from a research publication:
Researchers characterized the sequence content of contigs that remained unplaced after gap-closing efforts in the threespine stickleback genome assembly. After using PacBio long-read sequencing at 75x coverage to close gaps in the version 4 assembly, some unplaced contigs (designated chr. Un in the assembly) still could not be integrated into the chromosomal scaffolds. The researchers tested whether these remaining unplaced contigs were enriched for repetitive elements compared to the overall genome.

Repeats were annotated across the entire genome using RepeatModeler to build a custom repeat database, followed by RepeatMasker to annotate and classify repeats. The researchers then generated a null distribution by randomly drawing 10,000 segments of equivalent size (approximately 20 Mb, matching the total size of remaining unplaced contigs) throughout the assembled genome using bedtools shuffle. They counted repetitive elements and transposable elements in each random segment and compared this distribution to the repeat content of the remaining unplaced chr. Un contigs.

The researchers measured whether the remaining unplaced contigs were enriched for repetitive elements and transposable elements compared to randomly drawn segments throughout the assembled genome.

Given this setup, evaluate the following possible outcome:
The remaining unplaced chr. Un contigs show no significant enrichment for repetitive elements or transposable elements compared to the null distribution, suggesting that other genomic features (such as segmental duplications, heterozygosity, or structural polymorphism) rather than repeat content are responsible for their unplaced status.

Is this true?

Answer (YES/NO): NO